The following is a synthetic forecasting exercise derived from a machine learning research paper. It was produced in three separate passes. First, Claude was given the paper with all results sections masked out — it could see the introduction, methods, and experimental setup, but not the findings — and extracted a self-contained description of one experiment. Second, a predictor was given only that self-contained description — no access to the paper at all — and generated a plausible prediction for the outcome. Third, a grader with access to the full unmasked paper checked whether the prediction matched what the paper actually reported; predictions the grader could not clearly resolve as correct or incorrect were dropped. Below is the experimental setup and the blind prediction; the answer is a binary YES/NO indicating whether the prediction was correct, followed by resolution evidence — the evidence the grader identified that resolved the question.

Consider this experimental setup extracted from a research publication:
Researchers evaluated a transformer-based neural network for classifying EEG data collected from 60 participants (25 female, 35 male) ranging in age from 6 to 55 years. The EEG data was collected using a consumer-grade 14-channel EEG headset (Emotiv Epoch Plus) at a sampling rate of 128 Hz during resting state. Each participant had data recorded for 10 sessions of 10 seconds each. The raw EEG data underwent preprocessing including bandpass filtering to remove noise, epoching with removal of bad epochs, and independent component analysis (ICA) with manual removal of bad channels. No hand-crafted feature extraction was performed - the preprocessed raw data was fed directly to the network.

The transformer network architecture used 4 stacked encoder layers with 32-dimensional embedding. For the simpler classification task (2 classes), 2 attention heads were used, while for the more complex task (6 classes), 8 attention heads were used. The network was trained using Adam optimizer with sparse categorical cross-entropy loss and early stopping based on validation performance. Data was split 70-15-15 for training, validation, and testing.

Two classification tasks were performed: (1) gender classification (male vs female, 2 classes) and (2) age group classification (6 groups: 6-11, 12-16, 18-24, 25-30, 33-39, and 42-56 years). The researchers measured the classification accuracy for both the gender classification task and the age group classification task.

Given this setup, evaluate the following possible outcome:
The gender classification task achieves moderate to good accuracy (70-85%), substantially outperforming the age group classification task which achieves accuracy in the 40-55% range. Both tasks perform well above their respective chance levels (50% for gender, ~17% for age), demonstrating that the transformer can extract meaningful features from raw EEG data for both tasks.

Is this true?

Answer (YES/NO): NO